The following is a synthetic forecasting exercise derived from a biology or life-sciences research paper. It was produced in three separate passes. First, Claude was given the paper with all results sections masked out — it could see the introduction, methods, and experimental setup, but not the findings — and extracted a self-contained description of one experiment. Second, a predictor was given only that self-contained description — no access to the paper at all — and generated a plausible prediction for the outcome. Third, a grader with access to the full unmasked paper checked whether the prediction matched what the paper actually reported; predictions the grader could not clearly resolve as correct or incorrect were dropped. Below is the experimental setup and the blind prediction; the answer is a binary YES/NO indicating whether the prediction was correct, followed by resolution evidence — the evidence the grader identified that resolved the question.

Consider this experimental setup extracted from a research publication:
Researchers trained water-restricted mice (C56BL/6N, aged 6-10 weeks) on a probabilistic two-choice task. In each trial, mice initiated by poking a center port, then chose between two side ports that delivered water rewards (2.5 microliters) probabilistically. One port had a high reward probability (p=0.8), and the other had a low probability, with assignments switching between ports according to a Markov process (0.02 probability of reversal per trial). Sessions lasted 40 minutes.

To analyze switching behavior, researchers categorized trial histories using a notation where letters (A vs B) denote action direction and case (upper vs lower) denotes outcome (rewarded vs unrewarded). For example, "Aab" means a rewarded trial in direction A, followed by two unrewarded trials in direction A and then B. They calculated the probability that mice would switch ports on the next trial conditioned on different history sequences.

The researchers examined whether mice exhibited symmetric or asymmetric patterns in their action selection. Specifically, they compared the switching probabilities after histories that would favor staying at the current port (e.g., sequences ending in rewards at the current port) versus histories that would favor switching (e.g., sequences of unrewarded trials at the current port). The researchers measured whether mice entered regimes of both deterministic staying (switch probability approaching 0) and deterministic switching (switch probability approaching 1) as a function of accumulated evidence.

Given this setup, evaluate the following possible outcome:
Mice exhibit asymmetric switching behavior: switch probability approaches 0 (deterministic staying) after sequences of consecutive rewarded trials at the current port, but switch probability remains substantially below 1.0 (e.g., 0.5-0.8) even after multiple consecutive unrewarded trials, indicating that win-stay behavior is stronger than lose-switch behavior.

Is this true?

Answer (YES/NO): YES